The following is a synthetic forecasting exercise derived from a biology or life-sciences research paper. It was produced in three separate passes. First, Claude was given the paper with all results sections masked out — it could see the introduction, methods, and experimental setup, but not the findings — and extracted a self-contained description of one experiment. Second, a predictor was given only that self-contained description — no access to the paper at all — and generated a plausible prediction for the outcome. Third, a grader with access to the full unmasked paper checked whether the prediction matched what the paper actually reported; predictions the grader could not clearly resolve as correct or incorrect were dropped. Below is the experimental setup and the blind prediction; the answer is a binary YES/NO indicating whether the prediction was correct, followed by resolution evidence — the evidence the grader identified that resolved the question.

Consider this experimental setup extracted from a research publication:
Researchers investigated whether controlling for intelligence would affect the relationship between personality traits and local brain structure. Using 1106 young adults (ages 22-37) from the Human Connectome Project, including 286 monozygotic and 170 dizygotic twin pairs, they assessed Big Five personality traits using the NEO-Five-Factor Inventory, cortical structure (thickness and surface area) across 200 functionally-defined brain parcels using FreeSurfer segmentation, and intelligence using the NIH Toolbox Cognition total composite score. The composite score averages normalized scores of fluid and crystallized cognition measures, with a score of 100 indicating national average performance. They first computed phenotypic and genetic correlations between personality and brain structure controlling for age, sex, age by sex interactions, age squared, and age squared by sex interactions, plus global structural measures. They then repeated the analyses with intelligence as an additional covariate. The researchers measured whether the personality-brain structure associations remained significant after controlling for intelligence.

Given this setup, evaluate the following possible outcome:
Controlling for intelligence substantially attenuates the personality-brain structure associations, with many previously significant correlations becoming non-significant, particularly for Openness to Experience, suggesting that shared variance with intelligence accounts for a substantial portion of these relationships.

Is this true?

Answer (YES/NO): NO